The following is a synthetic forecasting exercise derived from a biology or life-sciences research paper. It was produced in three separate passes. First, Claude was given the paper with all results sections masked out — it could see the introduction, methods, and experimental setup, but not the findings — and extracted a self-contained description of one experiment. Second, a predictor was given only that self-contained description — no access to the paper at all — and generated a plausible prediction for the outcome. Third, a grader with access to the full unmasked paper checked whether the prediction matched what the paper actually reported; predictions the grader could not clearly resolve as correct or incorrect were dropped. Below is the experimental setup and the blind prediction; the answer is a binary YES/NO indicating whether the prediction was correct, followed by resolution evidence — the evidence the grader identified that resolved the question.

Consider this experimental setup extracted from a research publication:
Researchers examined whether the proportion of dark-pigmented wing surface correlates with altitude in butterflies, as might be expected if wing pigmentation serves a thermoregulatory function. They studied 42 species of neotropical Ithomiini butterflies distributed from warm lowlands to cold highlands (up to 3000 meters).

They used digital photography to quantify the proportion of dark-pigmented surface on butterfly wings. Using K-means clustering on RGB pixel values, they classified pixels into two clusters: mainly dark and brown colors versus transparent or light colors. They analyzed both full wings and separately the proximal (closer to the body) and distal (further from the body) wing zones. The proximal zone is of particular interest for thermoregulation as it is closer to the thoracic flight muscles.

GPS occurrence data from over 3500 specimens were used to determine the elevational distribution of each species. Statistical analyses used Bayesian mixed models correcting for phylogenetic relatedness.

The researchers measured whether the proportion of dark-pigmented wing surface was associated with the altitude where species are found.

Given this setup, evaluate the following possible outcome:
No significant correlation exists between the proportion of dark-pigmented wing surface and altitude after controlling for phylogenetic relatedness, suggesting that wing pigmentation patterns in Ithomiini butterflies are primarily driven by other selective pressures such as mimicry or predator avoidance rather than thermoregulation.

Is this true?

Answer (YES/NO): NO